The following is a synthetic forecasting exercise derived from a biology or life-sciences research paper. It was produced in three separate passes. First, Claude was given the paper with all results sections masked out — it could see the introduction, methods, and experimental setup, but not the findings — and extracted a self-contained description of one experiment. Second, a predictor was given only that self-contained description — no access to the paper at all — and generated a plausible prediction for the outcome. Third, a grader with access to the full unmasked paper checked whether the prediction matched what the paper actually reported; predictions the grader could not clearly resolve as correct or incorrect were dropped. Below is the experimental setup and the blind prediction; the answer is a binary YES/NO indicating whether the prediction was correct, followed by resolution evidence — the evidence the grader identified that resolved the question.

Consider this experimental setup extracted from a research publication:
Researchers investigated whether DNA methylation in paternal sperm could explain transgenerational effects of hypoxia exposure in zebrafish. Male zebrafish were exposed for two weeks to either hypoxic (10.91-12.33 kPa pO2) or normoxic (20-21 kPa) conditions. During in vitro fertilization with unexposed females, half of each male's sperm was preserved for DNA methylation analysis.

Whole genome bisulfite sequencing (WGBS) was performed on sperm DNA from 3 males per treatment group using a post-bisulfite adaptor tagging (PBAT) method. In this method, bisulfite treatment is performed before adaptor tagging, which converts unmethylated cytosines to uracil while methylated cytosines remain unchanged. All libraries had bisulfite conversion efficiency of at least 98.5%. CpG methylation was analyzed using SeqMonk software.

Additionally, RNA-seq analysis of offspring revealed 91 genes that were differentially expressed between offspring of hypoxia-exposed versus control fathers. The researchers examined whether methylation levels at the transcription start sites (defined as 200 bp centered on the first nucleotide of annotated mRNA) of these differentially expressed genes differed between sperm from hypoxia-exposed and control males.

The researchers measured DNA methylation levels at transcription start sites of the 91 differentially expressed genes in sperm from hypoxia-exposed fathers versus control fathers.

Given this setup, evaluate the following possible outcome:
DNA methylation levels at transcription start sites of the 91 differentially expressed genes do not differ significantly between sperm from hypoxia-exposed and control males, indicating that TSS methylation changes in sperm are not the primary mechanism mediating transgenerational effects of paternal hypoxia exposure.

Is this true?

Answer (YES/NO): YES